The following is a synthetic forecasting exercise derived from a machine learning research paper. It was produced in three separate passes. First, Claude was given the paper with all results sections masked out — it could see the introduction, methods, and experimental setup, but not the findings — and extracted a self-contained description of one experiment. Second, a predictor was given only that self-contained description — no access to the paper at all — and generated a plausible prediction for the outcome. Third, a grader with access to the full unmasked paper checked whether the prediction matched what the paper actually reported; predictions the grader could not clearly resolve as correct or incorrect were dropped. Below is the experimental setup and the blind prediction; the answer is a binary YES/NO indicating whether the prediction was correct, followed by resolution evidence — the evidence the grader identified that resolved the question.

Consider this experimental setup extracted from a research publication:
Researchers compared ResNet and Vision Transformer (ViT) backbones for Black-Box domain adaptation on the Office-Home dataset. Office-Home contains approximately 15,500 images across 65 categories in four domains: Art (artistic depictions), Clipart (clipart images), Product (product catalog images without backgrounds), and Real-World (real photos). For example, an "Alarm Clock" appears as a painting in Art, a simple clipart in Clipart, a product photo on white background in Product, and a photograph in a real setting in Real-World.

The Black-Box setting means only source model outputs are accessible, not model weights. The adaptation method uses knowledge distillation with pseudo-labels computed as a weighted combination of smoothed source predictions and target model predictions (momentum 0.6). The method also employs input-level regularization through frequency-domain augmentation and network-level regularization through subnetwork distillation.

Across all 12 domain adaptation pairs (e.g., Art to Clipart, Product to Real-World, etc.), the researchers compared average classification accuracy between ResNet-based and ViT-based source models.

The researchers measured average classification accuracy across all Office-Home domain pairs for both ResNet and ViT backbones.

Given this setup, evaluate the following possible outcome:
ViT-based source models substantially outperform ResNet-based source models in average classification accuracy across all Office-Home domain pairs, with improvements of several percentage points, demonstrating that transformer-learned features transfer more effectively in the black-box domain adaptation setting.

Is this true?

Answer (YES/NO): YES